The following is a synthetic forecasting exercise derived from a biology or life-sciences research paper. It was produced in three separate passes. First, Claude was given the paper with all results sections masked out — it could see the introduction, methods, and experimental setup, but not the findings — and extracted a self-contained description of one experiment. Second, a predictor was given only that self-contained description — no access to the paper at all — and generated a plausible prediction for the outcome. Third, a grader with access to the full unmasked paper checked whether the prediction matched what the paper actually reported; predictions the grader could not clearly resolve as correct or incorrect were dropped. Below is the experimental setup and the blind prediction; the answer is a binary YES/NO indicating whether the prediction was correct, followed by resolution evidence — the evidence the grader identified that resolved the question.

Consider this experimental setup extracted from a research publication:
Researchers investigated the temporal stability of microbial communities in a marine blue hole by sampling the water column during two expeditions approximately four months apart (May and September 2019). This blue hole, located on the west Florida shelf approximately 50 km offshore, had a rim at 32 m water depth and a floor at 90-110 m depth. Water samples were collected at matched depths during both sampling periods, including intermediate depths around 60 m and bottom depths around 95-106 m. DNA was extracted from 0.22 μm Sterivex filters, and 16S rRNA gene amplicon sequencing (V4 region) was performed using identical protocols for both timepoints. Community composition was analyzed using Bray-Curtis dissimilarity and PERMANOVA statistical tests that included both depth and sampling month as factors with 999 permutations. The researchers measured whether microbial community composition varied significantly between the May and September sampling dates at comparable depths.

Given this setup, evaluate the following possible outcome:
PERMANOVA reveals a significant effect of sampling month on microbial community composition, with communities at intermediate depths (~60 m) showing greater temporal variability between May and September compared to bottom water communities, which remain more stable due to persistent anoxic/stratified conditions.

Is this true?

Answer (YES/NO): NO